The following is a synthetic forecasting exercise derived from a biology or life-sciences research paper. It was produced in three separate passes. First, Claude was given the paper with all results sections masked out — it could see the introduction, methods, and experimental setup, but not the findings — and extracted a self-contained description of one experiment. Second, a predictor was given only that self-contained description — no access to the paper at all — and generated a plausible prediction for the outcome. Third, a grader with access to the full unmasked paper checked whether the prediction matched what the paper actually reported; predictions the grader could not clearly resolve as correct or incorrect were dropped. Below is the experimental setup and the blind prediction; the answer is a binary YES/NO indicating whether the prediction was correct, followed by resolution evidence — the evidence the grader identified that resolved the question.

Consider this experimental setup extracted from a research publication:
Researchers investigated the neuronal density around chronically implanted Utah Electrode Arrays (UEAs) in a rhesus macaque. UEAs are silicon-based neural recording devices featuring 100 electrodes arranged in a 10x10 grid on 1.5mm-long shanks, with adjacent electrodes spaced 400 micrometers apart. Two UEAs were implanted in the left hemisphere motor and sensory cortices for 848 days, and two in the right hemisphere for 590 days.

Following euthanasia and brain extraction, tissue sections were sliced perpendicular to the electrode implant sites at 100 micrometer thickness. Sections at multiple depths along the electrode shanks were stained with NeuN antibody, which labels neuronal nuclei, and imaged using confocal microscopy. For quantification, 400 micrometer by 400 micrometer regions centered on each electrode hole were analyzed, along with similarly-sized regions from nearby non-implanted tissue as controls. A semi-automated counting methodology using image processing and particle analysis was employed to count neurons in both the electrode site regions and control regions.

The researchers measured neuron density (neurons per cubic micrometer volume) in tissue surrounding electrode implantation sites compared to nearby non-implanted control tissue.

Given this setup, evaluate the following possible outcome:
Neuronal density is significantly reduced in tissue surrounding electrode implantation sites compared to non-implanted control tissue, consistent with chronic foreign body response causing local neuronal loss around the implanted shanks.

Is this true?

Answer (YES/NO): YES